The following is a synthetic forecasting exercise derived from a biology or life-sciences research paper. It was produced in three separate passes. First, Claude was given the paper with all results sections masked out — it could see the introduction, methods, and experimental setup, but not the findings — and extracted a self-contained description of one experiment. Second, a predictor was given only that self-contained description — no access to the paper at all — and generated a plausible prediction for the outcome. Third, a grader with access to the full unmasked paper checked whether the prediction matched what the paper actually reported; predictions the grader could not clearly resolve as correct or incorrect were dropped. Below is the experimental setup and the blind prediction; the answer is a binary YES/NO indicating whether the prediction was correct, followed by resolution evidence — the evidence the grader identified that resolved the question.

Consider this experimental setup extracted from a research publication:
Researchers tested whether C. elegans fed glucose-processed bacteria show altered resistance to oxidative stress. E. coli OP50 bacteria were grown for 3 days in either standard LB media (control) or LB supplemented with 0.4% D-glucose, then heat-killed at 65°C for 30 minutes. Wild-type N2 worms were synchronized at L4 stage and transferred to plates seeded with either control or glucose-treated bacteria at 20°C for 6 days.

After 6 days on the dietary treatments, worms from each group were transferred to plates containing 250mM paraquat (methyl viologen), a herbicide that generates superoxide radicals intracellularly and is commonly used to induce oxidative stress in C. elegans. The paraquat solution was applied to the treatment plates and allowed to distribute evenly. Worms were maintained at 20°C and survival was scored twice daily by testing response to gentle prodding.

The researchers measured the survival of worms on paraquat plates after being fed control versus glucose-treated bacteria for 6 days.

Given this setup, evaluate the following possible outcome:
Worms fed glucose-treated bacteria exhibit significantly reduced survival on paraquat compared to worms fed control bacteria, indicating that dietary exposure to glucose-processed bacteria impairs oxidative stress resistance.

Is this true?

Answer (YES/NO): YES